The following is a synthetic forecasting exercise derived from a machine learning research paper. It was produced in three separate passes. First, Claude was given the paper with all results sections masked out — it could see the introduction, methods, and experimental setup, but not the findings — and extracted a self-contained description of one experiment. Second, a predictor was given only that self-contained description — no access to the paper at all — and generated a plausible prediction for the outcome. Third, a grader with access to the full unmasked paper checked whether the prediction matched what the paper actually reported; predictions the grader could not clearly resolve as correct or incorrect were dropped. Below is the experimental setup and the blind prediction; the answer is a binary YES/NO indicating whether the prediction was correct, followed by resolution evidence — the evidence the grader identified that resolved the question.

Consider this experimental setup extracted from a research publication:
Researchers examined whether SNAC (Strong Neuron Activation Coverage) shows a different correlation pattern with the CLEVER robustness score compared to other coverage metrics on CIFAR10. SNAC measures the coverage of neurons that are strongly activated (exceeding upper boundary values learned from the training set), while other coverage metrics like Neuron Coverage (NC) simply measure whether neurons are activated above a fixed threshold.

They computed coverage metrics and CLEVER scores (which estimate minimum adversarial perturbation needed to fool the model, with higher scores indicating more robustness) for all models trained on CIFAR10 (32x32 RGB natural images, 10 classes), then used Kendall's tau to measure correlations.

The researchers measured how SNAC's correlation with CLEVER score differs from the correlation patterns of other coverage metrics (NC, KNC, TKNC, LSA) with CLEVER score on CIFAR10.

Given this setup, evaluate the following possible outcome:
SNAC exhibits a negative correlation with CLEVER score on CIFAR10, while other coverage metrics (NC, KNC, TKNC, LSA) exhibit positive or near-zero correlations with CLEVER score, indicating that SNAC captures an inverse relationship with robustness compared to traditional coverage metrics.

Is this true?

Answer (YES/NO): NO